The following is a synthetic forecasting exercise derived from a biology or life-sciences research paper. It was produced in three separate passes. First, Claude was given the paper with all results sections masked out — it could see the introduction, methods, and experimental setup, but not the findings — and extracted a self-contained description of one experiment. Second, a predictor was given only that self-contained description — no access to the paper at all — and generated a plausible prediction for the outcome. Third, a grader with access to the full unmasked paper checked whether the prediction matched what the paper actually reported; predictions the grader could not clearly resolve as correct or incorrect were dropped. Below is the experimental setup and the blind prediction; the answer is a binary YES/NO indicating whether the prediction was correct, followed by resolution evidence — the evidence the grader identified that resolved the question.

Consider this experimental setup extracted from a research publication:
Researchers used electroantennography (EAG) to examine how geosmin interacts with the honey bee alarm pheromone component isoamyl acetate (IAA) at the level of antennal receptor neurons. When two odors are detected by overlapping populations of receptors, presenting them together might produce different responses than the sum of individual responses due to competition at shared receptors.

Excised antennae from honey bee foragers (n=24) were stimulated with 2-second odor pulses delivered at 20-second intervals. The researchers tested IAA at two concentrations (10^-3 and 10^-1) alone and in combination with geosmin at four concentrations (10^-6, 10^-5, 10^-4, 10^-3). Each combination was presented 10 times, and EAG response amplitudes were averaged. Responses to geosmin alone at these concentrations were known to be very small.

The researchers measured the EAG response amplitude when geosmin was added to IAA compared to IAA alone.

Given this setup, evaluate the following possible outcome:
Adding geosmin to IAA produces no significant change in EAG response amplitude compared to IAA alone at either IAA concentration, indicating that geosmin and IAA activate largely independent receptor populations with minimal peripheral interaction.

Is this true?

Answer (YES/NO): NO